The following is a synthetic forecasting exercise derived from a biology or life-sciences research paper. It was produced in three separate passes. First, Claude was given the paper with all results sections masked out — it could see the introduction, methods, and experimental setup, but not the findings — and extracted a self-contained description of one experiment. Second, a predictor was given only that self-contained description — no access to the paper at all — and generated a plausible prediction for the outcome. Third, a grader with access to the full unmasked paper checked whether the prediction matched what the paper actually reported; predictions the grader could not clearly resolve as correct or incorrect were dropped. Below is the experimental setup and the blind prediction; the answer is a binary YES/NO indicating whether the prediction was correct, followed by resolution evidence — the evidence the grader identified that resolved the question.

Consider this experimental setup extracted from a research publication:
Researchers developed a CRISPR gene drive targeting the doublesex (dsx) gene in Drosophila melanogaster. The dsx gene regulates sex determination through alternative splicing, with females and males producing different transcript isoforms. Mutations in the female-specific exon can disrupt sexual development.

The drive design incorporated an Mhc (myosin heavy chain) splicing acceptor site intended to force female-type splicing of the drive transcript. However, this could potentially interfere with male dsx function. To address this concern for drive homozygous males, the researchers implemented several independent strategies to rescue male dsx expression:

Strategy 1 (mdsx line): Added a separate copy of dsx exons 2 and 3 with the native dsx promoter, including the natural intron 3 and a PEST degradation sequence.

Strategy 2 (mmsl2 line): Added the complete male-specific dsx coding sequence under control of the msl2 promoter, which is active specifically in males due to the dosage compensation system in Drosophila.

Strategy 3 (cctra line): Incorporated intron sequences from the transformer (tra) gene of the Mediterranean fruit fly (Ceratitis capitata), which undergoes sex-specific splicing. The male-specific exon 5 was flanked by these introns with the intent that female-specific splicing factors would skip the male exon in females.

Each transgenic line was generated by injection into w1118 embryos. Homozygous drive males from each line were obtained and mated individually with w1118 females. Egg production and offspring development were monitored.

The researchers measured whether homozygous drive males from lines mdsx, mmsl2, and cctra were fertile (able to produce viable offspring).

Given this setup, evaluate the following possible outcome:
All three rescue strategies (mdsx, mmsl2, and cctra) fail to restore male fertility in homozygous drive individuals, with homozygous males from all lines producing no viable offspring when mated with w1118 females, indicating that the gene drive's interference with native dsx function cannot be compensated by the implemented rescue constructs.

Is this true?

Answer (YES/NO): NO